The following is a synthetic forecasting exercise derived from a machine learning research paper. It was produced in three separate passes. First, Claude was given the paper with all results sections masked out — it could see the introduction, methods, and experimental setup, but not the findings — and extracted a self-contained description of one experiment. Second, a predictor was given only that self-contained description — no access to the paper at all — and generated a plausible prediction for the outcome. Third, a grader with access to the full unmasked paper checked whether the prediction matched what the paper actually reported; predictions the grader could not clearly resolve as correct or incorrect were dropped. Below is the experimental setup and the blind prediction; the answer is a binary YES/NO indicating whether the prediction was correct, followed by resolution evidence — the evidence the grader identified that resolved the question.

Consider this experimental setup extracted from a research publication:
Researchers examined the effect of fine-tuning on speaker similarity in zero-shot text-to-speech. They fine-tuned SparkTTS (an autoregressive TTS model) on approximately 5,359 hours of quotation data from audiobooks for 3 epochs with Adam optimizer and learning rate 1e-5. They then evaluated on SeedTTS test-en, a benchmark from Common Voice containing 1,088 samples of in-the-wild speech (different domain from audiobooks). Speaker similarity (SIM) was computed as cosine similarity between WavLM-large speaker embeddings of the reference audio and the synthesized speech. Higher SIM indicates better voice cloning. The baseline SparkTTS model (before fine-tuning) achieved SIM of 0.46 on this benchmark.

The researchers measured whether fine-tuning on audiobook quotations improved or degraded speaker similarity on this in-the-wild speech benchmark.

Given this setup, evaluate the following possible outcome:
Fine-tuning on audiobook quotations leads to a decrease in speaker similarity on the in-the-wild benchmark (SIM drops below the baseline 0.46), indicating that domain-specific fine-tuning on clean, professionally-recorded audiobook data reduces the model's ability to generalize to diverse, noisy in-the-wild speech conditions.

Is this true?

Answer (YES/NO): YES